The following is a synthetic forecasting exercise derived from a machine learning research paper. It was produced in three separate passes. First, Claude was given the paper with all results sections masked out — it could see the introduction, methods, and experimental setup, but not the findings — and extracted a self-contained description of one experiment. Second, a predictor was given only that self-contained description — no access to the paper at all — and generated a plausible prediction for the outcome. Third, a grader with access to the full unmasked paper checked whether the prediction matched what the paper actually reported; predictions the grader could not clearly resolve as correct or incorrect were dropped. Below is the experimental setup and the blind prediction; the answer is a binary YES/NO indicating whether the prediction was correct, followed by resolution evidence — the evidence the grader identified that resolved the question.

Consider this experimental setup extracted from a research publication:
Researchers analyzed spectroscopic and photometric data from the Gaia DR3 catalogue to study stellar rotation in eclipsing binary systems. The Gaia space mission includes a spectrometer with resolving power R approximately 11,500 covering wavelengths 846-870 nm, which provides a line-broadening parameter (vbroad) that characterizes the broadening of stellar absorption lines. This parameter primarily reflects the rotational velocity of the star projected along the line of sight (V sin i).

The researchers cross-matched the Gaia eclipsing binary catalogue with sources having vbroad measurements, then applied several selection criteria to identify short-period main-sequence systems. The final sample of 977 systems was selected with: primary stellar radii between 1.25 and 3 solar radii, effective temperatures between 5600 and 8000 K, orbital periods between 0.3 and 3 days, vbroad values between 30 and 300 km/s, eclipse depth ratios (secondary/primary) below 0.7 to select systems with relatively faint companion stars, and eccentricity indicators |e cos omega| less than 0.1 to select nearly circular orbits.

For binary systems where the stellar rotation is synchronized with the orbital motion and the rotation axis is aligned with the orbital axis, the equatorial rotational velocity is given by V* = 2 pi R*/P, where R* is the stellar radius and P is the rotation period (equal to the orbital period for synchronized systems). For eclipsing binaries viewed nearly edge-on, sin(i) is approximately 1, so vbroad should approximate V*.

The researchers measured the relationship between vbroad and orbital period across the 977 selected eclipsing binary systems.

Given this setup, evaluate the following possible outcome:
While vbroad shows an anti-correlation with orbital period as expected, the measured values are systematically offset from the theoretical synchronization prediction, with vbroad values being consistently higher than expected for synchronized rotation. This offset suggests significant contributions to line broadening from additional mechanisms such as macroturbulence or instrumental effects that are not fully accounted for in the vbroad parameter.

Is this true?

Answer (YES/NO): NO